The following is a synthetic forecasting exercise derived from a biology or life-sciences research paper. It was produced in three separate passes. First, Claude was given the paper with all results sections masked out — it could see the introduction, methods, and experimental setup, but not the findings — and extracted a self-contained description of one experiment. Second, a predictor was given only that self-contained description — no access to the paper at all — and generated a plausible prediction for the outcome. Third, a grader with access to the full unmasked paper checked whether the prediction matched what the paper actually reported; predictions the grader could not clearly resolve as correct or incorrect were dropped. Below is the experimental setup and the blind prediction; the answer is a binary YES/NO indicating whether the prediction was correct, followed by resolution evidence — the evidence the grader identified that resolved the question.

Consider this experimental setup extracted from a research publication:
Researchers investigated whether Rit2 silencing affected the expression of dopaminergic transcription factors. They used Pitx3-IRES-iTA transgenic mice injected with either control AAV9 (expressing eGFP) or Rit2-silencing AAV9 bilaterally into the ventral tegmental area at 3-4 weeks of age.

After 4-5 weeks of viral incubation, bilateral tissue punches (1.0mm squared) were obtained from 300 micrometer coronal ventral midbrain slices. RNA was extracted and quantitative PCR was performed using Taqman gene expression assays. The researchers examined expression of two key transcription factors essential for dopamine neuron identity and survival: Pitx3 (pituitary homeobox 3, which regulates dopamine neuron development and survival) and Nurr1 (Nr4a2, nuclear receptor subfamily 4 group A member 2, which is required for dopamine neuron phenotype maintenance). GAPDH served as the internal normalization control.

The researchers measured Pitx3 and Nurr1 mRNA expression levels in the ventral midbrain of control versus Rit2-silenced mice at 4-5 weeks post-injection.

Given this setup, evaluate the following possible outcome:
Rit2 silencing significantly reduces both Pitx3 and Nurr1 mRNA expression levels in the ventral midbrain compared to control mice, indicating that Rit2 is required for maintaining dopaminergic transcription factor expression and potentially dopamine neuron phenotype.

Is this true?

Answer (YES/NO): NO